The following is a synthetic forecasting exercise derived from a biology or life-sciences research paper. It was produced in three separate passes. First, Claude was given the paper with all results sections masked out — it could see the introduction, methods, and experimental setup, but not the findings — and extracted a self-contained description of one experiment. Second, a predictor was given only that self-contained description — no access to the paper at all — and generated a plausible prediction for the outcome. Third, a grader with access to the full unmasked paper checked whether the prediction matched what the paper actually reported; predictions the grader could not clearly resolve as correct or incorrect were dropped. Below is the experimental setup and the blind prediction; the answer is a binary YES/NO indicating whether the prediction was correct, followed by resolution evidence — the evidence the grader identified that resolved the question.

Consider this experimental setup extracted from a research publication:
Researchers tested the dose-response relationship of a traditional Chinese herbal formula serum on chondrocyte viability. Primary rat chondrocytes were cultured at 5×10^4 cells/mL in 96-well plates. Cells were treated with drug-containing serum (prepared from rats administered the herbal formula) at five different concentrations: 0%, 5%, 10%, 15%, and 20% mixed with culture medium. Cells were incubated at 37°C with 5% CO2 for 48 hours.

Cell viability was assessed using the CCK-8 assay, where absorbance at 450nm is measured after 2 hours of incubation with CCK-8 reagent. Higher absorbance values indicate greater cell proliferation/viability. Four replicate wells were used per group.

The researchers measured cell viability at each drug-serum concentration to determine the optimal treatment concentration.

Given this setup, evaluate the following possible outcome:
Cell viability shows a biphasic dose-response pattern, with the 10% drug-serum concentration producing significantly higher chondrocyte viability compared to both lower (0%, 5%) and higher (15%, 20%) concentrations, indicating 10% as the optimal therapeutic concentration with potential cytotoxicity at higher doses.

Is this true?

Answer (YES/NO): YES